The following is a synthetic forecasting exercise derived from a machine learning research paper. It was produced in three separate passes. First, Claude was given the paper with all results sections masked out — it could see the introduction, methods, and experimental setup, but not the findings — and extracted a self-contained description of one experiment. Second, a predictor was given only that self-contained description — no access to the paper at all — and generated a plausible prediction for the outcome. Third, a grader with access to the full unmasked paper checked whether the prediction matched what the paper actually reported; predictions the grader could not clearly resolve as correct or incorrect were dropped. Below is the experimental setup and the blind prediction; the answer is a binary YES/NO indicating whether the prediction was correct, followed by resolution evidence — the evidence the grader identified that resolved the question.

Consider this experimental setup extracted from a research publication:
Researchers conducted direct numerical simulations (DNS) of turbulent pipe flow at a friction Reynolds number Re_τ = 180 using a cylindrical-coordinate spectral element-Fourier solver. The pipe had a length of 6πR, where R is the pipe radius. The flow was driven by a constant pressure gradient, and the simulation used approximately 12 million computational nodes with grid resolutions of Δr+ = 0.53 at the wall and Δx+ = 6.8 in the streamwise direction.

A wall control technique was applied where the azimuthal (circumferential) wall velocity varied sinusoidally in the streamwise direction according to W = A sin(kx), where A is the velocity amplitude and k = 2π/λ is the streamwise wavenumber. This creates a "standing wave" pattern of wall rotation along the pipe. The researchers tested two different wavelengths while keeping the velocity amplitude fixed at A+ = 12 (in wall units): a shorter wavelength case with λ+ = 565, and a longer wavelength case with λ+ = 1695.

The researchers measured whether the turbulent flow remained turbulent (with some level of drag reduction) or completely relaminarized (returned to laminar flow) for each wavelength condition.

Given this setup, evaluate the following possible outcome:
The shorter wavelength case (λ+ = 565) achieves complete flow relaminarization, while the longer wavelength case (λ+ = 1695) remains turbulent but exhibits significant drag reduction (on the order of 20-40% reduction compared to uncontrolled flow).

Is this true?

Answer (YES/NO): NO